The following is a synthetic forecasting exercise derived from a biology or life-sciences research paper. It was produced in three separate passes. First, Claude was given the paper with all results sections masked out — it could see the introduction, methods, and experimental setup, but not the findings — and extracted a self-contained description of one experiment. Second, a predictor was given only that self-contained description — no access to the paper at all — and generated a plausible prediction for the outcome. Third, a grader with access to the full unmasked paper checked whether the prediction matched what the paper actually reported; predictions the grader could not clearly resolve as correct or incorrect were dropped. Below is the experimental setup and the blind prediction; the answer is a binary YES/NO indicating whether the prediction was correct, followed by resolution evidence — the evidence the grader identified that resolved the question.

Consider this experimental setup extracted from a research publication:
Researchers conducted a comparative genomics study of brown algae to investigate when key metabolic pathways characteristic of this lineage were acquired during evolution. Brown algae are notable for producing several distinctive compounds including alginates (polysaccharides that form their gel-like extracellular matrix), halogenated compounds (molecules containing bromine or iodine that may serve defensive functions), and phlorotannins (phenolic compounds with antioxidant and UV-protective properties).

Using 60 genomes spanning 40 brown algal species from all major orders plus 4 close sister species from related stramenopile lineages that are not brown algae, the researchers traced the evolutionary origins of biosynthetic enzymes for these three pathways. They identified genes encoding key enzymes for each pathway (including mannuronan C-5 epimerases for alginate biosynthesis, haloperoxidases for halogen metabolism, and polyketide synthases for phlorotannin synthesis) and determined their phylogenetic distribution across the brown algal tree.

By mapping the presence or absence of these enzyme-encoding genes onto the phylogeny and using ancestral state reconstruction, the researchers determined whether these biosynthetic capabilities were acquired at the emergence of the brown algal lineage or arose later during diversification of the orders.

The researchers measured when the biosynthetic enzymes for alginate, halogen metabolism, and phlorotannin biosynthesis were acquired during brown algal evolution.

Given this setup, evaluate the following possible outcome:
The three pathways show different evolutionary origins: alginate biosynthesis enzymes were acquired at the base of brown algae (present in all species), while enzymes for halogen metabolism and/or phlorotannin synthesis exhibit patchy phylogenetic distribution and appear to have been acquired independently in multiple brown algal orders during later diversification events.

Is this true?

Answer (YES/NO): NO